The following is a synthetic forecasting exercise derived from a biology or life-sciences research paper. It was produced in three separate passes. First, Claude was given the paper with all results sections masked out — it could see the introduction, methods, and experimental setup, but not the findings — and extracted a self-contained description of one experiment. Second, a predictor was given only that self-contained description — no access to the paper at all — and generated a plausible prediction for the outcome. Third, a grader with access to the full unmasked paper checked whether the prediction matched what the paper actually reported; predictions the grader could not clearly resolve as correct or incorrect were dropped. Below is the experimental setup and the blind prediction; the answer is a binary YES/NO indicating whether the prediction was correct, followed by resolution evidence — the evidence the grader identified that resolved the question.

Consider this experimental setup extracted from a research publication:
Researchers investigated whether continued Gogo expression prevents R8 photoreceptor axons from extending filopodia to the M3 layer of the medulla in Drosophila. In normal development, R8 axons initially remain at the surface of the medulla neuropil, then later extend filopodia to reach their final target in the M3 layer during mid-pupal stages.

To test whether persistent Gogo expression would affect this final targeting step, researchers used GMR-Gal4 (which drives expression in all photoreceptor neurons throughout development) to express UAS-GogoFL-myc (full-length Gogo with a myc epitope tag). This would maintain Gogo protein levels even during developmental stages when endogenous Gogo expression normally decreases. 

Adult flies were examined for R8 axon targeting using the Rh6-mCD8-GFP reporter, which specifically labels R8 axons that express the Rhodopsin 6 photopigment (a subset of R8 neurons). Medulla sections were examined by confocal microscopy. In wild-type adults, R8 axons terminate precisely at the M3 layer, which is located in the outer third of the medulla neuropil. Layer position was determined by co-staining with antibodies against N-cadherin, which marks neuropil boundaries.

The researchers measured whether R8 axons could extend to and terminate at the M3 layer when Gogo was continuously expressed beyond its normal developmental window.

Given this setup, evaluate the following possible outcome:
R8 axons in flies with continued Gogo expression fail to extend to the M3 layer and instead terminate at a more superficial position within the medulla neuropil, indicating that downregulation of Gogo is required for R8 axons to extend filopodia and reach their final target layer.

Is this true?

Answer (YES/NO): YES